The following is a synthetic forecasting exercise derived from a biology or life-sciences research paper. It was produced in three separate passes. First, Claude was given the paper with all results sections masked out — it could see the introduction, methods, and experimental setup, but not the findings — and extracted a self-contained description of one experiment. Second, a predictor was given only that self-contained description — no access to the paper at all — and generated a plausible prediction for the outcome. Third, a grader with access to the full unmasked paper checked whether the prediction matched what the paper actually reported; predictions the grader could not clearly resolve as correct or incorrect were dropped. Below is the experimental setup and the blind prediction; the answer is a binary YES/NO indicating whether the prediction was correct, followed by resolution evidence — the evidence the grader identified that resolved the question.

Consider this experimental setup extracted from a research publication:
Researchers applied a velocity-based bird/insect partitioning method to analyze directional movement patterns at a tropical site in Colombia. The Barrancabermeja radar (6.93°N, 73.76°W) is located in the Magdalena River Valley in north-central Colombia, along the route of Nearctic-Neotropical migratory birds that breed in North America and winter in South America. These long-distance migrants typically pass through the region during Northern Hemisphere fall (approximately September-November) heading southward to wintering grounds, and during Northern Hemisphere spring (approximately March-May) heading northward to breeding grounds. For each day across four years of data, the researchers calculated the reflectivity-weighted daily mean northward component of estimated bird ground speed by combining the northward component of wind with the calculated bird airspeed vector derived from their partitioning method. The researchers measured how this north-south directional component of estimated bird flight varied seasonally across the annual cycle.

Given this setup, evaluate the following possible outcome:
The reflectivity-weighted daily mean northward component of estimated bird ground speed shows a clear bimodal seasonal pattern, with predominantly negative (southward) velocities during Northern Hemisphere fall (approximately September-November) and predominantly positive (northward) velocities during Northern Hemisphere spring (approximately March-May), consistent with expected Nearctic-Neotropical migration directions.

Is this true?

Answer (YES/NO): YES